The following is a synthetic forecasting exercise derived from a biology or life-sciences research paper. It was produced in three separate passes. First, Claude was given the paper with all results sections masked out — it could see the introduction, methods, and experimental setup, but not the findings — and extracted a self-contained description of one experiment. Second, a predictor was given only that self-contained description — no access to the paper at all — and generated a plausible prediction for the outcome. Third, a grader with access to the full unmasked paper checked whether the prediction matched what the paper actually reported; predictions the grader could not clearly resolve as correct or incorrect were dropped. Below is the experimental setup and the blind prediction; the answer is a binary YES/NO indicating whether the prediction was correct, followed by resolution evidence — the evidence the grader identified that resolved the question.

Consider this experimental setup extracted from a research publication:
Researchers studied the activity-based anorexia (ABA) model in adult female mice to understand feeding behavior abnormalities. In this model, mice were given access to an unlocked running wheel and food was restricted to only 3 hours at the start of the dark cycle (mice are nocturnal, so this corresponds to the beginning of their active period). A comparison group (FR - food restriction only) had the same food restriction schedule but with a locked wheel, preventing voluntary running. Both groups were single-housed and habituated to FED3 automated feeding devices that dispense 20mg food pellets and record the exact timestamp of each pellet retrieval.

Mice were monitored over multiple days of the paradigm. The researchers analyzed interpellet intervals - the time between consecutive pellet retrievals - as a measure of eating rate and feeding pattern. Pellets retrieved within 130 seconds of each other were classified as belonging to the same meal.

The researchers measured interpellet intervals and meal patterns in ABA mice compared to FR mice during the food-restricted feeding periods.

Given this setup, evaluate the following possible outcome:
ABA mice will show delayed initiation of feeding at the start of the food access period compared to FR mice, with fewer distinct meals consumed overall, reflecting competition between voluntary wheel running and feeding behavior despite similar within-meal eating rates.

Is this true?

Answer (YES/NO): NO